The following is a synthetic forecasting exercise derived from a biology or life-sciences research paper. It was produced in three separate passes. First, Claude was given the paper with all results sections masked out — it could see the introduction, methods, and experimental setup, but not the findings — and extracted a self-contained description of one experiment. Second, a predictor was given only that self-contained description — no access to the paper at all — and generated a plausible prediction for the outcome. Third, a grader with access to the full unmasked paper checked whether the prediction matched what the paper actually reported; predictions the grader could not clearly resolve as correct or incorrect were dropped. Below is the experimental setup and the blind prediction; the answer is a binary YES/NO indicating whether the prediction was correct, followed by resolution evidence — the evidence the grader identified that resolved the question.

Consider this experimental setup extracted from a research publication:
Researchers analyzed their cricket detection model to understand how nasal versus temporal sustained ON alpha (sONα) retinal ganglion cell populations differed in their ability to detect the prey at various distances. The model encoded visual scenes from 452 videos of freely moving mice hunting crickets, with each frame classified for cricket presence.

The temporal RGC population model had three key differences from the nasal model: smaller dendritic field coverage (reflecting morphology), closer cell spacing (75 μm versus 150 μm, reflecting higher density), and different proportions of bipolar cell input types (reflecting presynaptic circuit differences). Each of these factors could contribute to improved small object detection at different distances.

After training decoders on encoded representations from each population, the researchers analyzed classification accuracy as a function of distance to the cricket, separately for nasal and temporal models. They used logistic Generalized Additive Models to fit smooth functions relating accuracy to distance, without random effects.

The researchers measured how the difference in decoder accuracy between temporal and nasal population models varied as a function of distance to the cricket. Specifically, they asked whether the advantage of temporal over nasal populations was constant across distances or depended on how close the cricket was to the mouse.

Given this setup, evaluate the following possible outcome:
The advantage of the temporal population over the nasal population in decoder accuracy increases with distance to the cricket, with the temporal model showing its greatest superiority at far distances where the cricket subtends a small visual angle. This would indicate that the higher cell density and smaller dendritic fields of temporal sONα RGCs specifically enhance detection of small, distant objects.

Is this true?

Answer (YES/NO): NO